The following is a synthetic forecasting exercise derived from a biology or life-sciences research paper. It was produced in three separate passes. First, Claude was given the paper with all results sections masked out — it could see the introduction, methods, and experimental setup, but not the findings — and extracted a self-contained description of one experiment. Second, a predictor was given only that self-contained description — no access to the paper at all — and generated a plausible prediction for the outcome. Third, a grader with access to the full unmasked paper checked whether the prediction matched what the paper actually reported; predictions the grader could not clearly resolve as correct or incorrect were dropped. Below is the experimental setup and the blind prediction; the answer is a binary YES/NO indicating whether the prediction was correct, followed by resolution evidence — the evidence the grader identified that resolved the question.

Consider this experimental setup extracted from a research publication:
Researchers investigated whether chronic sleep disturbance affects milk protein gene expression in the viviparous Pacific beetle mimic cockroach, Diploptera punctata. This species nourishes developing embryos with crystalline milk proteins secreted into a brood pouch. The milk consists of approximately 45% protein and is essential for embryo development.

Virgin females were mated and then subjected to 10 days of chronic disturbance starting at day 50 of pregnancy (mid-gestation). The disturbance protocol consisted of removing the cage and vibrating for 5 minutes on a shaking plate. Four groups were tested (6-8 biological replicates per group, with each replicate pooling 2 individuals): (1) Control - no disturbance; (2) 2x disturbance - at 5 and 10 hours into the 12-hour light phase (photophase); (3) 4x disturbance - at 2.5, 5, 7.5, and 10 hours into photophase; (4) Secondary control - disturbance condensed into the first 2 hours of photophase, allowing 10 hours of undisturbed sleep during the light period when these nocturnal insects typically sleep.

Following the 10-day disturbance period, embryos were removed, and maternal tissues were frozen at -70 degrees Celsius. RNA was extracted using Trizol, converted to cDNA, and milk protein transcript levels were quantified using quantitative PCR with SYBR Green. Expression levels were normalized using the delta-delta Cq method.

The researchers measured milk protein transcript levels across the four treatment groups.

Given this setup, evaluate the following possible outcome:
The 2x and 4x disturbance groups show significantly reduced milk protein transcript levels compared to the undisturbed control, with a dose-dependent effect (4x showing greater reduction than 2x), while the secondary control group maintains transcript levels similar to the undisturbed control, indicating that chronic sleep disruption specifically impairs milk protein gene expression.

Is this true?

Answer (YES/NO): YES